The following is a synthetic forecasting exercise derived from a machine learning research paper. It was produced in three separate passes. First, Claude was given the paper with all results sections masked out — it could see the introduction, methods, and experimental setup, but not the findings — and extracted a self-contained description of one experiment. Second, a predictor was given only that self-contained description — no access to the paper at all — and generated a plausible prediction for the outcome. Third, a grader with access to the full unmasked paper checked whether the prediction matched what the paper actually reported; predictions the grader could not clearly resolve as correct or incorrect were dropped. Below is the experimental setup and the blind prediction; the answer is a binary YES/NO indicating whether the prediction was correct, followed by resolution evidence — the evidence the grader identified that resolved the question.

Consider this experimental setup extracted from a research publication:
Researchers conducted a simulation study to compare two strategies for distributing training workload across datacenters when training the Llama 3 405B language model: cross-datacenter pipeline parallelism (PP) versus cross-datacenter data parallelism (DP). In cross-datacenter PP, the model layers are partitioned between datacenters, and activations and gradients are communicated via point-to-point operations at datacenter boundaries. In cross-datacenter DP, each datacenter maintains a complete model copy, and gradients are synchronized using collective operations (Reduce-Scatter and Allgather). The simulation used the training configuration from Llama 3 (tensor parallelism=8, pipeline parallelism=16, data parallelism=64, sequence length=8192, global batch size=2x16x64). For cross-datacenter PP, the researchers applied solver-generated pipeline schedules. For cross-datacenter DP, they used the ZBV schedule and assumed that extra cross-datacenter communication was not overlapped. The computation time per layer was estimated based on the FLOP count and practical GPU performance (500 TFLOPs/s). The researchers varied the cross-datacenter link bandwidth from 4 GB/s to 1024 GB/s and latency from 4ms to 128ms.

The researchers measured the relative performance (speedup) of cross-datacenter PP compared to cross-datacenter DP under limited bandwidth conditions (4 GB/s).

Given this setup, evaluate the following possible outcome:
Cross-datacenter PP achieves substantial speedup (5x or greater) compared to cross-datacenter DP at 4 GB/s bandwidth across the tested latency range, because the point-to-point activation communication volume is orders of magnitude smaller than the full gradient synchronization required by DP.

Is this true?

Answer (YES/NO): NO